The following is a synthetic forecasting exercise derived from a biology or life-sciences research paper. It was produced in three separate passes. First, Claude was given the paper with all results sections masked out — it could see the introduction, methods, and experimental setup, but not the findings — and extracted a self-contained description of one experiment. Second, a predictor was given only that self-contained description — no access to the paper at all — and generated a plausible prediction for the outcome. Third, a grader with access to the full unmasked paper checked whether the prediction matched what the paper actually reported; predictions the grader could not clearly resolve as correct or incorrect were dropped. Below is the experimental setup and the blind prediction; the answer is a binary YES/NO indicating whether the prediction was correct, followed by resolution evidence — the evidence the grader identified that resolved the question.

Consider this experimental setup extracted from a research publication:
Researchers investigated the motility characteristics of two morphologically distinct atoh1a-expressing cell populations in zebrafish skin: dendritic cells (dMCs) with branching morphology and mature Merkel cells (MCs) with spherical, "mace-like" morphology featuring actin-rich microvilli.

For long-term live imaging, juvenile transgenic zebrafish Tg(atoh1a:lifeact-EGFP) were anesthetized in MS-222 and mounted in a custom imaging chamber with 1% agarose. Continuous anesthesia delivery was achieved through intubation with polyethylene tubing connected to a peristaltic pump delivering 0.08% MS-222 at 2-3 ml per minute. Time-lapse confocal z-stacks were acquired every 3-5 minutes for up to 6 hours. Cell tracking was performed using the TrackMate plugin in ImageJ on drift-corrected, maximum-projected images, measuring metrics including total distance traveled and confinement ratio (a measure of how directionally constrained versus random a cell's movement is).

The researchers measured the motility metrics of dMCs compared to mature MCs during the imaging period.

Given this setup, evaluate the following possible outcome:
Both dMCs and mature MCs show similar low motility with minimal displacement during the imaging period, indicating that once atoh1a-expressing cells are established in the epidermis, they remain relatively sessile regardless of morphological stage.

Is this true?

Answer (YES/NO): NO